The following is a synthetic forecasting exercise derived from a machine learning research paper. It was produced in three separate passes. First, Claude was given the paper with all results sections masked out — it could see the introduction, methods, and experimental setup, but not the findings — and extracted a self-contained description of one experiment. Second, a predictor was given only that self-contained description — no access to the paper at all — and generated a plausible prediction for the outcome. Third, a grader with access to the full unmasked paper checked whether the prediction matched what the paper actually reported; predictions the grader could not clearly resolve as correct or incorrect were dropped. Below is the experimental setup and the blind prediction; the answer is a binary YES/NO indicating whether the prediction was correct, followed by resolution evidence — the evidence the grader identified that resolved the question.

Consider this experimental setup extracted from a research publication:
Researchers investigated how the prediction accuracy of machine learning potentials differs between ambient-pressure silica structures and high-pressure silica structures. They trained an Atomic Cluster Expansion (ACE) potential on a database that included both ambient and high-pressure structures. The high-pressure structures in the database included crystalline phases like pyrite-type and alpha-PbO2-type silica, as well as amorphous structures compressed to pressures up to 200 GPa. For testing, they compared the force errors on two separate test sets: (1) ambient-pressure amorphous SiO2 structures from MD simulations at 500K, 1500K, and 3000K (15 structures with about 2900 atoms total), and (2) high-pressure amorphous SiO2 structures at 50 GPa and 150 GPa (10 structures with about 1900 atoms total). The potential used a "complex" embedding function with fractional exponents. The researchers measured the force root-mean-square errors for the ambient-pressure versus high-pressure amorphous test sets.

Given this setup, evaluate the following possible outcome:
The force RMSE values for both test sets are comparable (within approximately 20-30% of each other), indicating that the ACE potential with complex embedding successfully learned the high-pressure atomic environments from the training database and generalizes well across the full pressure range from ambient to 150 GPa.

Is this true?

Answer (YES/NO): NO